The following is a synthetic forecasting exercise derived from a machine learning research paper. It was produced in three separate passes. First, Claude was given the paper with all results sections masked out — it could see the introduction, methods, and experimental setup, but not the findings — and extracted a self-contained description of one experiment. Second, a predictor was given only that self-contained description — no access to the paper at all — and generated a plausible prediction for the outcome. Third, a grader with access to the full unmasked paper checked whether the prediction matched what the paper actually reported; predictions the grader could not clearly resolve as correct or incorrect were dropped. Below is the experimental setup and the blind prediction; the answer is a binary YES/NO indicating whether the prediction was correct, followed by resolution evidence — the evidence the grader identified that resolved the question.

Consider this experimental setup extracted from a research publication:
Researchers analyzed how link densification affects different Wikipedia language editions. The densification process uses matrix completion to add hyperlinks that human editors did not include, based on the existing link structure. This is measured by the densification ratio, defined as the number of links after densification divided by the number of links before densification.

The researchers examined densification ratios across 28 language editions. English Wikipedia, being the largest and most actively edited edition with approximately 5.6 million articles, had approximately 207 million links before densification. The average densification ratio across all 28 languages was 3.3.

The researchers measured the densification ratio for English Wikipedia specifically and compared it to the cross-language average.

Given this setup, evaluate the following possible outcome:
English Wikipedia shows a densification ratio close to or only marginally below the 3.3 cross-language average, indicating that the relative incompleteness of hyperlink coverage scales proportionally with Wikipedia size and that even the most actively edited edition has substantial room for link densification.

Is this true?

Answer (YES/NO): YES